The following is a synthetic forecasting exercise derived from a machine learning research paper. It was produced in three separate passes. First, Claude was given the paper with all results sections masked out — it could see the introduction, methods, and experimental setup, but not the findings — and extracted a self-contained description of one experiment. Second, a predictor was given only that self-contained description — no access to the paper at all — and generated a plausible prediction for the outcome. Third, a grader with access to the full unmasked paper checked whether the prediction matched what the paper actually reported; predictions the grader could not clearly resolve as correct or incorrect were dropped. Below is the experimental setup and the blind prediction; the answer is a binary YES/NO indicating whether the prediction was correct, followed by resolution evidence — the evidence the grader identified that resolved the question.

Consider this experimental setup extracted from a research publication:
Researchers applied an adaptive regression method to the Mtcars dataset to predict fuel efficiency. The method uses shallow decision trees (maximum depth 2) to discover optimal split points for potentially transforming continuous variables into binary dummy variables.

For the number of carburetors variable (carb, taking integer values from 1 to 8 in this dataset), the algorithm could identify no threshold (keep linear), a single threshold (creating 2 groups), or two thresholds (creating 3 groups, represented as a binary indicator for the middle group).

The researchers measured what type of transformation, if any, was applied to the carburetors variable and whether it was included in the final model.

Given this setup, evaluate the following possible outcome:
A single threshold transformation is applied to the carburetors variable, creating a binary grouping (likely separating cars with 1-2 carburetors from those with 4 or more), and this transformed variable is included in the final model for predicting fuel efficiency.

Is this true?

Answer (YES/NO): NO